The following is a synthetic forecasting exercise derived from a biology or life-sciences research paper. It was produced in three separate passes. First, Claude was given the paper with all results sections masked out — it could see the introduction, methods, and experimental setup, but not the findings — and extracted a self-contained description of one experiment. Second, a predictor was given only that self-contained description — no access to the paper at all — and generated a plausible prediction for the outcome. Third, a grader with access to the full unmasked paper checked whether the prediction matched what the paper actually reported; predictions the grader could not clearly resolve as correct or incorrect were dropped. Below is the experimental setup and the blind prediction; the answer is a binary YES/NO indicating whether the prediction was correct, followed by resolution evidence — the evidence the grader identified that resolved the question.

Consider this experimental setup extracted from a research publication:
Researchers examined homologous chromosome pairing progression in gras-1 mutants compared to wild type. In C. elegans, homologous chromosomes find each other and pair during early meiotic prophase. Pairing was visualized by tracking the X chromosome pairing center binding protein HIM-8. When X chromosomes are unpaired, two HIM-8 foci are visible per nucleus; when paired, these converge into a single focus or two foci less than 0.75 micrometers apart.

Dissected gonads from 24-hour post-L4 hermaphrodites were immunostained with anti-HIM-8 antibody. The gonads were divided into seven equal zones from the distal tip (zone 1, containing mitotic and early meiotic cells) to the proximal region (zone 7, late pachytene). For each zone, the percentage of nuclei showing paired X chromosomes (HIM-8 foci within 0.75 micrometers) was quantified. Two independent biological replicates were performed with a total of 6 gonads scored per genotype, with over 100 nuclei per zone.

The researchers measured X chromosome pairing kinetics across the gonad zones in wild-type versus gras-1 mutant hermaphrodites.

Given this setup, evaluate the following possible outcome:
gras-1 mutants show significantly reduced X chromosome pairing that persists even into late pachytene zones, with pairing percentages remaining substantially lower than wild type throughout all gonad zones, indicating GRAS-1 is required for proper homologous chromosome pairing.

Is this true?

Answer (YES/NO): NO